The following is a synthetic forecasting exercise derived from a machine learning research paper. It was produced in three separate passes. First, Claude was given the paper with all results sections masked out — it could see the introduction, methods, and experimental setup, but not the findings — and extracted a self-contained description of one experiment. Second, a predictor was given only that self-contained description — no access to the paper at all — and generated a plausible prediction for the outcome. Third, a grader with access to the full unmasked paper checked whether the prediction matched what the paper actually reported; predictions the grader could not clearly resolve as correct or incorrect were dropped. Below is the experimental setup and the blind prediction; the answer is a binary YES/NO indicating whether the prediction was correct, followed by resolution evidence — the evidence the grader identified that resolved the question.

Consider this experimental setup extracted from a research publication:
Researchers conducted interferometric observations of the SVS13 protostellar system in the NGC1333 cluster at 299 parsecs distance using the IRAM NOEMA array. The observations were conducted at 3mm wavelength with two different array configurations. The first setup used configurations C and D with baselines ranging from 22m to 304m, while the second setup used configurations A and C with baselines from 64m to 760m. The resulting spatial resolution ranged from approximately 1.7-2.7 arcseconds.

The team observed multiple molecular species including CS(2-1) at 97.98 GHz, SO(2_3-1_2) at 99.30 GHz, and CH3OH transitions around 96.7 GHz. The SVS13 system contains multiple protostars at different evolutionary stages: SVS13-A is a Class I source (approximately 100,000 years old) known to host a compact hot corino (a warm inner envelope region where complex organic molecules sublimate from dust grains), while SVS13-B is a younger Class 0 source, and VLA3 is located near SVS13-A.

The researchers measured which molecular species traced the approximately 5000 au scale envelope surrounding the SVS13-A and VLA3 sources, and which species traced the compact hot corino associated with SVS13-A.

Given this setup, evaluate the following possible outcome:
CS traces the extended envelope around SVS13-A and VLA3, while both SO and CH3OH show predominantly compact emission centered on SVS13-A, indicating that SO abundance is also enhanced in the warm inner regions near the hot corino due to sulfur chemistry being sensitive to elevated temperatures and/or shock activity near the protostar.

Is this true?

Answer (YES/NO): NO